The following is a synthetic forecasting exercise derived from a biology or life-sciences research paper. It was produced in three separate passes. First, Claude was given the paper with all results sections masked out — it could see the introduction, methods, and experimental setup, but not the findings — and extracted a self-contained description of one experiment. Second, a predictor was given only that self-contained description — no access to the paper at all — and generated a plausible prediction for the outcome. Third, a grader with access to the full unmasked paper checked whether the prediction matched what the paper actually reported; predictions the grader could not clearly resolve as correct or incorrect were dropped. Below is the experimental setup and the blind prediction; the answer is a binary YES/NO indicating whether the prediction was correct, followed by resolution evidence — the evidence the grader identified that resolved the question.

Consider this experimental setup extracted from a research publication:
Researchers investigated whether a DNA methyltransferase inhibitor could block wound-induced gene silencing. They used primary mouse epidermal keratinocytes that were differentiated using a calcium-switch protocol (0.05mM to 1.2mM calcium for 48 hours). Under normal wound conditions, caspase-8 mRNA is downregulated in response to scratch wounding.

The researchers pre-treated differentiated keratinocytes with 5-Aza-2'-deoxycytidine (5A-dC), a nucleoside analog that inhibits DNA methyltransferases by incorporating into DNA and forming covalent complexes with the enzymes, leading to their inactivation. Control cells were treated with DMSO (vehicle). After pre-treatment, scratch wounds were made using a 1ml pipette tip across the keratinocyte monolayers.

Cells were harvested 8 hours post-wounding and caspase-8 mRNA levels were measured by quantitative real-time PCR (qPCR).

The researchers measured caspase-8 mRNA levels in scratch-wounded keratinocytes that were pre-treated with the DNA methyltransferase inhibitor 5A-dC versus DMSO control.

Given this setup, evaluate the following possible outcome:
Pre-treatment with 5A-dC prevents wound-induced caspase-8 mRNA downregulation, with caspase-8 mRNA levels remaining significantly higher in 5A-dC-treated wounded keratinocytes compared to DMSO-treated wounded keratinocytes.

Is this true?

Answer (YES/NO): YES